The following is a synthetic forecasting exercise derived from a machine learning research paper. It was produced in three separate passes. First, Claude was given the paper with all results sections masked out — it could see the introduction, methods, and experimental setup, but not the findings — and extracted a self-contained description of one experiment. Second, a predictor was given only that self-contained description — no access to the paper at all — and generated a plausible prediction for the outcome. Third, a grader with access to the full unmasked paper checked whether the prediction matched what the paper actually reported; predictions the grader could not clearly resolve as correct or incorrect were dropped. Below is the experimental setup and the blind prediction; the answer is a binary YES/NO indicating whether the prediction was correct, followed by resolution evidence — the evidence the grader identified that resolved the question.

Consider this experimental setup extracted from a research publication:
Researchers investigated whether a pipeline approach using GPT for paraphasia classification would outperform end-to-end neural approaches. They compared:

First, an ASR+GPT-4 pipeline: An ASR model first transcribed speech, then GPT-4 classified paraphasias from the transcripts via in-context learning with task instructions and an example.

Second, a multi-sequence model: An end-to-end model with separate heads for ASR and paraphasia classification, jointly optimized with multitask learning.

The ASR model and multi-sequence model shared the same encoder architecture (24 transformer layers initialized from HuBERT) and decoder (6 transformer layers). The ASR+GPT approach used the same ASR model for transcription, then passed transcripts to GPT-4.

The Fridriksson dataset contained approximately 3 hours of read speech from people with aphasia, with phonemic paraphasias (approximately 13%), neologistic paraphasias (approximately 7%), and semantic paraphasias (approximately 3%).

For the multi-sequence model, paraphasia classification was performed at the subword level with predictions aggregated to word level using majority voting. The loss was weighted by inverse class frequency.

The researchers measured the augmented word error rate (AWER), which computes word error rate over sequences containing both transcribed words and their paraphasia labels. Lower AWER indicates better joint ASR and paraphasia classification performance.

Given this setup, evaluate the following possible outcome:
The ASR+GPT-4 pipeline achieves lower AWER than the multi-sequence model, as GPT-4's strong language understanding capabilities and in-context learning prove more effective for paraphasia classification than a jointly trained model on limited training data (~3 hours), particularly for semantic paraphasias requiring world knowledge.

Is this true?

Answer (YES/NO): NO